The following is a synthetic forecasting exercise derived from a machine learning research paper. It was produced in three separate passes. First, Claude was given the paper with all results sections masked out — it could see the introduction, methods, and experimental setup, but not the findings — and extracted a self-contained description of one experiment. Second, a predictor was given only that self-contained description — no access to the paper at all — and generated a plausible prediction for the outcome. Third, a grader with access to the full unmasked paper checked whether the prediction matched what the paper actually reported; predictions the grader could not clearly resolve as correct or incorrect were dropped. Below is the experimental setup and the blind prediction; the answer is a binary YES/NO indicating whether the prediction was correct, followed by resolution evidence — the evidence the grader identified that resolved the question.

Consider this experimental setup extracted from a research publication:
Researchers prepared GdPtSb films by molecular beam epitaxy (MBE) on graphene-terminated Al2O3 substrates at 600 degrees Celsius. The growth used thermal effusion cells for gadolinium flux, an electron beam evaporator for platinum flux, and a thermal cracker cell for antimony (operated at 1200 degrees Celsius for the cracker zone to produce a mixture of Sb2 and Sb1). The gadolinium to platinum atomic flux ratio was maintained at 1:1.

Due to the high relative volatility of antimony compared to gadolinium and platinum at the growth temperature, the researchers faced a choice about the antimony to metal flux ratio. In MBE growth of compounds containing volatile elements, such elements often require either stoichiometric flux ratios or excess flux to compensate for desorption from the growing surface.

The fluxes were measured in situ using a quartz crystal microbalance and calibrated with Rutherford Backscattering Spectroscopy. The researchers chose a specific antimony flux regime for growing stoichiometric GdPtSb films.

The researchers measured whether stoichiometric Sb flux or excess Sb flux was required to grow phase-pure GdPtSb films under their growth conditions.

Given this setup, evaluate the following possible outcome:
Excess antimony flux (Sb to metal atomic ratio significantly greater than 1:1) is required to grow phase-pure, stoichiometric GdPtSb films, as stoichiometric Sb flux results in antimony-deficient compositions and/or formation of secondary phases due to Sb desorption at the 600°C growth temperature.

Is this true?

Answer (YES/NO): YES